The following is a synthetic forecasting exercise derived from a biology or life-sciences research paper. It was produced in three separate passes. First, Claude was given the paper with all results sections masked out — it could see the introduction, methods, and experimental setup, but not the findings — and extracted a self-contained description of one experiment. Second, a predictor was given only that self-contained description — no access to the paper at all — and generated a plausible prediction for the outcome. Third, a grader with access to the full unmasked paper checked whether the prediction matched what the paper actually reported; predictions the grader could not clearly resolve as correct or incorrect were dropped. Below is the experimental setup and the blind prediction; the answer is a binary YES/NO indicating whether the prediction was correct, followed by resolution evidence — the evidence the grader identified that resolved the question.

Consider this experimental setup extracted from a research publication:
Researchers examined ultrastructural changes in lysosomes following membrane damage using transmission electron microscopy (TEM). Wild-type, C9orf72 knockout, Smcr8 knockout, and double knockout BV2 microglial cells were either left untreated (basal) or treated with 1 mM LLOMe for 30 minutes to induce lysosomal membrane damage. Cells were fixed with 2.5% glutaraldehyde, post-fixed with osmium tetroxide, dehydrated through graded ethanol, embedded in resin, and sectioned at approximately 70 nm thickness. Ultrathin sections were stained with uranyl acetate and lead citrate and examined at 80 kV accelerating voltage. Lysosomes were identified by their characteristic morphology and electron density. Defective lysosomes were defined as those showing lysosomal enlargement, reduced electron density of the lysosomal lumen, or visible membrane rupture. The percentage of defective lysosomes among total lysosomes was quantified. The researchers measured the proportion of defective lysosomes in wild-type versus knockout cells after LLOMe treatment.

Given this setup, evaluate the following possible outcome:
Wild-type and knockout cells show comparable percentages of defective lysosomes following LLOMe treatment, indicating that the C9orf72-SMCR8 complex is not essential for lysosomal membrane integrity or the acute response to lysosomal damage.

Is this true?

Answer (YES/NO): NO